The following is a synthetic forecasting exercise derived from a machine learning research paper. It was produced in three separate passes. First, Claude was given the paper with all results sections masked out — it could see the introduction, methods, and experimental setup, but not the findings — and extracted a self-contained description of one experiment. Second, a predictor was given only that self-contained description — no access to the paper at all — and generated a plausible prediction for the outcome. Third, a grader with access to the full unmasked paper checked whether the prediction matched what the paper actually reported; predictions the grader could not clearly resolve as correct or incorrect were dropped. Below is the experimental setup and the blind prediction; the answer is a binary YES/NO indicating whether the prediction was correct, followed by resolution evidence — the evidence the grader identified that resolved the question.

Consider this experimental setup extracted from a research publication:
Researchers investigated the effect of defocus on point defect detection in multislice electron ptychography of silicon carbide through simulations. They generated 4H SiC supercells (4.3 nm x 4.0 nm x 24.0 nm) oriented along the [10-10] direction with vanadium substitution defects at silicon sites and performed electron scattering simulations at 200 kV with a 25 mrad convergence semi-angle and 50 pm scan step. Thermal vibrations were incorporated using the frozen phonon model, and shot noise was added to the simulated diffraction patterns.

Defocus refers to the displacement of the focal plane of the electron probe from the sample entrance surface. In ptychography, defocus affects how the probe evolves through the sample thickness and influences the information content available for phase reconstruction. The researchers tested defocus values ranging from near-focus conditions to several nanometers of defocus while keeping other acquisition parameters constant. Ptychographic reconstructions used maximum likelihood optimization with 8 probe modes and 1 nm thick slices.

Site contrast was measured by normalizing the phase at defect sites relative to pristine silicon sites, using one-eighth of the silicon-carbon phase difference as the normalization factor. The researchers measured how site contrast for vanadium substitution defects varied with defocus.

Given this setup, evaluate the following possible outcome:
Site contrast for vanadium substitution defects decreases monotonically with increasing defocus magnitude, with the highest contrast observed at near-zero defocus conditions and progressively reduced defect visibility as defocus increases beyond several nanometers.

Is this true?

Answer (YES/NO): NO